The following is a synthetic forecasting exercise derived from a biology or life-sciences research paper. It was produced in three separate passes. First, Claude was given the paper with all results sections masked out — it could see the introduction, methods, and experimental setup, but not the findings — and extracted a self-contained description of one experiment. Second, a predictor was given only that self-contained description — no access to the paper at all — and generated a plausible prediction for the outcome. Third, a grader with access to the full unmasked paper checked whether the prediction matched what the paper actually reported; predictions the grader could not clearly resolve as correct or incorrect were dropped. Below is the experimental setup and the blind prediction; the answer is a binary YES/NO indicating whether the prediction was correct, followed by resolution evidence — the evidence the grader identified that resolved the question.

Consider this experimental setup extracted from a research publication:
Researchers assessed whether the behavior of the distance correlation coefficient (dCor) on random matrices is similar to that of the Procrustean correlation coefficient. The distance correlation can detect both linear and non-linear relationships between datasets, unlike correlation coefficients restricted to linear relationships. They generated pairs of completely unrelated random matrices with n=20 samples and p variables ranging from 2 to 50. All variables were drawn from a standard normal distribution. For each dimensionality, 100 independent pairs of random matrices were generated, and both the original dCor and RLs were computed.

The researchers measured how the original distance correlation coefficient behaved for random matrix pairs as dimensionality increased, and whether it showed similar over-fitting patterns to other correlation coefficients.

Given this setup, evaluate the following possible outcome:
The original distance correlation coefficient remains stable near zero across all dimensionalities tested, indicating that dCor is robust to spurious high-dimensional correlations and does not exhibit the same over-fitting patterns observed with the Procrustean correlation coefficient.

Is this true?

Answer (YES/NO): NO